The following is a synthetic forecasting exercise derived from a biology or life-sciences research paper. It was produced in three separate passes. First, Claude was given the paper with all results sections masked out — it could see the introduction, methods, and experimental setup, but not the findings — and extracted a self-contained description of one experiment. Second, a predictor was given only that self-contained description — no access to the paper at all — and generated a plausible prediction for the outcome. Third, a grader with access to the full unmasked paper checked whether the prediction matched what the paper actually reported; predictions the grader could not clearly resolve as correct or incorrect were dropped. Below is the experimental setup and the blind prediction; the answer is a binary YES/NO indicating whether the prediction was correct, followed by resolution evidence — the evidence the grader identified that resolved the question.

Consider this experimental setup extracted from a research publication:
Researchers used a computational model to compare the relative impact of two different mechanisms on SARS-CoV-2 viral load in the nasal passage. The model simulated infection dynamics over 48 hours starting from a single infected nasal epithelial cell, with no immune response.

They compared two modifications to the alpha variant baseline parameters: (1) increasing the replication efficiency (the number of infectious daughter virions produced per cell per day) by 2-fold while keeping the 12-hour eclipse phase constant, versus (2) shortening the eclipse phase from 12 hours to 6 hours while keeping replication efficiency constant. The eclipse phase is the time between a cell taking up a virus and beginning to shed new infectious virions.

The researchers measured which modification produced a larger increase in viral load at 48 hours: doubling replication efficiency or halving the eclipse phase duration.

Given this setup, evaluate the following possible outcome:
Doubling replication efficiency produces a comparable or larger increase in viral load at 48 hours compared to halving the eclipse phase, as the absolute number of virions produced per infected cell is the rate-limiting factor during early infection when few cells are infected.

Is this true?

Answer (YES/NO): NO